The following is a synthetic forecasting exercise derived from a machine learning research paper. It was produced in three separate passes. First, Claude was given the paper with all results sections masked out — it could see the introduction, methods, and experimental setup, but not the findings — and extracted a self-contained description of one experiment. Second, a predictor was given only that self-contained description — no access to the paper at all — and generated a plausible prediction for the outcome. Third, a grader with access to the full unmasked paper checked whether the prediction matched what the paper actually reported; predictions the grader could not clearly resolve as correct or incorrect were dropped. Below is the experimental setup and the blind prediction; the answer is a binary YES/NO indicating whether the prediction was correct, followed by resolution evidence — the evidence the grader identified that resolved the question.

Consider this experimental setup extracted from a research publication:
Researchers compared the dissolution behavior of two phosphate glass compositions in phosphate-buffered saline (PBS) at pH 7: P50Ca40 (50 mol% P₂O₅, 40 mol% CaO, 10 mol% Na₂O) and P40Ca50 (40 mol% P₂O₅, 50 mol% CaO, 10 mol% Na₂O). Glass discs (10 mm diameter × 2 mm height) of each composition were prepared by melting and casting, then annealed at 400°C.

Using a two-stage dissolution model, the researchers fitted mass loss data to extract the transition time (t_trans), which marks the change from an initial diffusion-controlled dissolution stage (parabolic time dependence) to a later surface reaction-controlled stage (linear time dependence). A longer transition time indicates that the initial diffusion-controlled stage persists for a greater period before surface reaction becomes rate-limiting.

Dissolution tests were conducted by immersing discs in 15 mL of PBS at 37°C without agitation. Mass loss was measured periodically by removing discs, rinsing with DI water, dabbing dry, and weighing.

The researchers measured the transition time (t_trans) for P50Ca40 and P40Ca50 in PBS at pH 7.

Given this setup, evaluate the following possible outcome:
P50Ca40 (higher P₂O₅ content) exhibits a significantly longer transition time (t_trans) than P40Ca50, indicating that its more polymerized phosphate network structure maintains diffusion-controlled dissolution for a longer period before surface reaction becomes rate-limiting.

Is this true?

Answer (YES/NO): NO